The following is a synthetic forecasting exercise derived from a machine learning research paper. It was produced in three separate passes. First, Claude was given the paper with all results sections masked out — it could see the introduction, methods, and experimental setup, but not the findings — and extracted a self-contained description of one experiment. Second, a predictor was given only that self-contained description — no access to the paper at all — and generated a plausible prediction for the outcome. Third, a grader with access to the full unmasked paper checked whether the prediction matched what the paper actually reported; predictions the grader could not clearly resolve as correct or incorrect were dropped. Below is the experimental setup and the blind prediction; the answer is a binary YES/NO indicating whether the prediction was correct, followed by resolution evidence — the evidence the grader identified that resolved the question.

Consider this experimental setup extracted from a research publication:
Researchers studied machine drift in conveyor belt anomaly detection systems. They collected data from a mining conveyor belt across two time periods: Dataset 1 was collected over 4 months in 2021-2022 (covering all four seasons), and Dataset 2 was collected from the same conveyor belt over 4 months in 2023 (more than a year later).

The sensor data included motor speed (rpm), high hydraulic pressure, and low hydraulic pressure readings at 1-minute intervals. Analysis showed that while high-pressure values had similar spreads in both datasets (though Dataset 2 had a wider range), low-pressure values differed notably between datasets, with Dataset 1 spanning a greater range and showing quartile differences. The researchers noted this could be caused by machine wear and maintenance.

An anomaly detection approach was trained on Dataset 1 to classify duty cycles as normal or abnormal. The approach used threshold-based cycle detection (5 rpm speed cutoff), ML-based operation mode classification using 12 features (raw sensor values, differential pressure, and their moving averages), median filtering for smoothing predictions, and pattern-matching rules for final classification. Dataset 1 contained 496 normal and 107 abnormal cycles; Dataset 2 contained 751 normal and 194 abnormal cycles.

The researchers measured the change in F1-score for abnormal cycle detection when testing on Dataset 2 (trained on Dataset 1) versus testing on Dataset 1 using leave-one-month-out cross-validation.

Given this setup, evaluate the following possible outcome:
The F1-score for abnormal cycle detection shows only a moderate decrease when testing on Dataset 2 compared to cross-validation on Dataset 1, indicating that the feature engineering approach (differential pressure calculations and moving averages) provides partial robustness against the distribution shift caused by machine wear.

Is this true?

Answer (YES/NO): NO